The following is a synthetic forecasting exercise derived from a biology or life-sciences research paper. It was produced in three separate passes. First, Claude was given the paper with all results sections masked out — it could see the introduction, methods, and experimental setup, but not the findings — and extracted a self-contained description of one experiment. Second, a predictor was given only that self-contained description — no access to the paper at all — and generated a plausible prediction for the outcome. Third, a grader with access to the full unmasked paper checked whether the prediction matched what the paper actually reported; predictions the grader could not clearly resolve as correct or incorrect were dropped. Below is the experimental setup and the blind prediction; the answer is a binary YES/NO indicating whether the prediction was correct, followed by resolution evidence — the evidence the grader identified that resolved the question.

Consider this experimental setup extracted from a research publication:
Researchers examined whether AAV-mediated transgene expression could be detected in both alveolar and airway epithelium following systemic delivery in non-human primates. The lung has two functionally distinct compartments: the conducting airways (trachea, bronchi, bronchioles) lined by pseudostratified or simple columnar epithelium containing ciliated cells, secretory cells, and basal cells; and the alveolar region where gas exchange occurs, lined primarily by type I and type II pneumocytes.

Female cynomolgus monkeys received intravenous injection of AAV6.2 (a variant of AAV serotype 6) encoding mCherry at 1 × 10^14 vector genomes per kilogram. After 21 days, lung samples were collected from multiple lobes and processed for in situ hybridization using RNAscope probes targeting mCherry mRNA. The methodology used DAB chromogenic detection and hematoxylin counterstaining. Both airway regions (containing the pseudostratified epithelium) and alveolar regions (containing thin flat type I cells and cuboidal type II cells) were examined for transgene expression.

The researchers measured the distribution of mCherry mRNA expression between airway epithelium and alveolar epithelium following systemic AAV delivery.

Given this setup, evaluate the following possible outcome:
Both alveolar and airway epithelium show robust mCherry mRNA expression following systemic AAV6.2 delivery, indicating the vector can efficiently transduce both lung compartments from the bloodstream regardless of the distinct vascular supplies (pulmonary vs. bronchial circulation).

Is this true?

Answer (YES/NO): NO